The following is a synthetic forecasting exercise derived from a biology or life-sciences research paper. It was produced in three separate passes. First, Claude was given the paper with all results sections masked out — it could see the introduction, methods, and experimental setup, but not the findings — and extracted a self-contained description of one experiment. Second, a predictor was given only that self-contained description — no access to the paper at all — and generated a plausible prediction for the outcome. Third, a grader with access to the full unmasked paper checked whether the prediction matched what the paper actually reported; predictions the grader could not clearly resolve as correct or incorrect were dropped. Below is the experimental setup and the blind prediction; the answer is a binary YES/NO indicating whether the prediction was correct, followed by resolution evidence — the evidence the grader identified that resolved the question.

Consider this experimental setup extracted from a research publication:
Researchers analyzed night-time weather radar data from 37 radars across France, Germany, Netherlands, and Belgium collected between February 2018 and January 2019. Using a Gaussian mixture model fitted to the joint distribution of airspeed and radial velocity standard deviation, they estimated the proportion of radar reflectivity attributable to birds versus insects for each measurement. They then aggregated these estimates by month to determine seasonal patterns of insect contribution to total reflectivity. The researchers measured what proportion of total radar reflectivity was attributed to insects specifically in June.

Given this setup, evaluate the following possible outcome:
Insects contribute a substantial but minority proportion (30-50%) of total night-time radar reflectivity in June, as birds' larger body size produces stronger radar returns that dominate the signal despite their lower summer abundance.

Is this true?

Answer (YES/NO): NO